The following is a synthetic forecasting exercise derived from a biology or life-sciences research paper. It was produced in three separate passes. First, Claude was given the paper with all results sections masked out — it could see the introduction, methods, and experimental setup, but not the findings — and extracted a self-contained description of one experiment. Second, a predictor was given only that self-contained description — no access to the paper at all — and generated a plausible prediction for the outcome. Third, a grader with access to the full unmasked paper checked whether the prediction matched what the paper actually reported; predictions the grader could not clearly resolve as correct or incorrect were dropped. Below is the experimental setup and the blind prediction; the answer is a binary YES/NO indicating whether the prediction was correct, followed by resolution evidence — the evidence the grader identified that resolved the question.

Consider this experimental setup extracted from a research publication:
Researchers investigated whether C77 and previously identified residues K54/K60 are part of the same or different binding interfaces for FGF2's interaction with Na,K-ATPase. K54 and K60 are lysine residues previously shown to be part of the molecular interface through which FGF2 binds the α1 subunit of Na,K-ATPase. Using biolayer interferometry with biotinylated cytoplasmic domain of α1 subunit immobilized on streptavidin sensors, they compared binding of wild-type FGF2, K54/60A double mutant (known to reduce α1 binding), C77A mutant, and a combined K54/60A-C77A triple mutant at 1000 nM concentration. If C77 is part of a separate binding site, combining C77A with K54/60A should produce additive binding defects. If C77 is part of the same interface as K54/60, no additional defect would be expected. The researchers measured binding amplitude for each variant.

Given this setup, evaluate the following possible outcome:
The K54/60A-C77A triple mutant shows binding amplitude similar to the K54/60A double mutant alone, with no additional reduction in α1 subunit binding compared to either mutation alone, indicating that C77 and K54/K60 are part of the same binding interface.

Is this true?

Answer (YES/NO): YES